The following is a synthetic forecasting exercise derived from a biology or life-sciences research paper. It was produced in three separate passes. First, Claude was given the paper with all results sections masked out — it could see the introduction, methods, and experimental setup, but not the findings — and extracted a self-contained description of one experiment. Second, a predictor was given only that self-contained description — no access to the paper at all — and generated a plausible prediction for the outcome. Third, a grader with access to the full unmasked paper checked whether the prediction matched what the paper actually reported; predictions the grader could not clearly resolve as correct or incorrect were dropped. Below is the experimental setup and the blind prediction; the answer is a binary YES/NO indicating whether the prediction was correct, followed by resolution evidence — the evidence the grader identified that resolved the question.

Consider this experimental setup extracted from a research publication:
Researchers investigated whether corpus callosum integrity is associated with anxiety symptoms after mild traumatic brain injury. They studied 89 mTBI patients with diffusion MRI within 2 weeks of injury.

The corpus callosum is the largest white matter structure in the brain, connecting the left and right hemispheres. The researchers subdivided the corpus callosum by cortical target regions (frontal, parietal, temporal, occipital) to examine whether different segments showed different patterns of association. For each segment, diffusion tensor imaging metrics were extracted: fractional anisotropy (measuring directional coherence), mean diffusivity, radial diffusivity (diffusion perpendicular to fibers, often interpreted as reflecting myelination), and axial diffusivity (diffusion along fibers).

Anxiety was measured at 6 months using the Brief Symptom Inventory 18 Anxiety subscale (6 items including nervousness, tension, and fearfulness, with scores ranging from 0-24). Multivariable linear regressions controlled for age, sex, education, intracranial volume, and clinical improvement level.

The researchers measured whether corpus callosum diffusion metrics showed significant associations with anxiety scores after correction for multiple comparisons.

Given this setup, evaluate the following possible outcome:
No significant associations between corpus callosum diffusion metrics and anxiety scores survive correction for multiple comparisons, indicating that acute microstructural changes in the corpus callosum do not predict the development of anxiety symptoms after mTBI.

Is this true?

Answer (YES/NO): YES